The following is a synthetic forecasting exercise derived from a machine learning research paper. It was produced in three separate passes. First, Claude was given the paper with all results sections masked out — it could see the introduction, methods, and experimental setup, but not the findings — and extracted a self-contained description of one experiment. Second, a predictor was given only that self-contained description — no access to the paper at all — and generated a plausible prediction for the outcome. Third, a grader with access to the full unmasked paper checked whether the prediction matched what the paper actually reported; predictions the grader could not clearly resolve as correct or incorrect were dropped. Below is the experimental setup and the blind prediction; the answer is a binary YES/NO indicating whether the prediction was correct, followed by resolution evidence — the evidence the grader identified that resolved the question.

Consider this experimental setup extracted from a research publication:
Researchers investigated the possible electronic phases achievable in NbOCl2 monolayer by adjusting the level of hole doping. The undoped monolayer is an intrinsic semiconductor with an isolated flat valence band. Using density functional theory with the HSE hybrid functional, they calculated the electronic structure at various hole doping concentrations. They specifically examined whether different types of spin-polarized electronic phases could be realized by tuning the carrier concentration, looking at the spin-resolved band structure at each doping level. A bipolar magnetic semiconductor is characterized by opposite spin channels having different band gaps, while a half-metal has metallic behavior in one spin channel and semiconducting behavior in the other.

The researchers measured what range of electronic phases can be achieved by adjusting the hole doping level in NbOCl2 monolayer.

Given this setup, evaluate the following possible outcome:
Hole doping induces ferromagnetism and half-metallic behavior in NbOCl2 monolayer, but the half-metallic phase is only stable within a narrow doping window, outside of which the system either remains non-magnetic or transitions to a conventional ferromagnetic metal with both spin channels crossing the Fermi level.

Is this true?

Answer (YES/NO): NO